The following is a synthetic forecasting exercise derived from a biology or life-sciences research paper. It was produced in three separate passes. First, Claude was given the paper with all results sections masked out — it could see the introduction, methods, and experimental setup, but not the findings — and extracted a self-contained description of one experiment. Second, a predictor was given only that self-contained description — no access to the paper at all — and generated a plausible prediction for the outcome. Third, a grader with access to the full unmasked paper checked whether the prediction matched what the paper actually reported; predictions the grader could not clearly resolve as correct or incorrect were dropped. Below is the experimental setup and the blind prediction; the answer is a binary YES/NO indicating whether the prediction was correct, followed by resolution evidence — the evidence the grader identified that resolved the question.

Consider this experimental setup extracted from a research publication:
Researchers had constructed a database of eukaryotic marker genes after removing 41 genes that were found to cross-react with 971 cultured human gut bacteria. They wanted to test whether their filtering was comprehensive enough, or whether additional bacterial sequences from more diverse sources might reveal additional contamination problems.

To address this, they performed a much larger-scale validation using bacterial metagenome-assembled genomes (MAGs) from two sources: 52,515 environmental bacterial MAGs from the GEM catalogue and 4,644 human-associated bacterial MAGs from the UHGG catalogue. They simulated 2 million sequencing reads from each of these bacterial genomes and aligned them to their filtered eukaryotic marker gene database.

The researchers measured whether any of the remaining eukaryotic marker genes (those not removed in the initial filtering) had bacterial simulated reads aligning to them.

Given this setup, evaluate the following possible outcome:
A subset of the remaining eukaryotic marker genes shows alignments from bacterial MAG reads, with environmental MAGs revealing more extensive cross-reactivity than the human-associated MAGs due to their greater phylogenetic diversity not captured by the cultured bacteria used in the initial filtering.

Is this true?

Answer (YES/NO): NO